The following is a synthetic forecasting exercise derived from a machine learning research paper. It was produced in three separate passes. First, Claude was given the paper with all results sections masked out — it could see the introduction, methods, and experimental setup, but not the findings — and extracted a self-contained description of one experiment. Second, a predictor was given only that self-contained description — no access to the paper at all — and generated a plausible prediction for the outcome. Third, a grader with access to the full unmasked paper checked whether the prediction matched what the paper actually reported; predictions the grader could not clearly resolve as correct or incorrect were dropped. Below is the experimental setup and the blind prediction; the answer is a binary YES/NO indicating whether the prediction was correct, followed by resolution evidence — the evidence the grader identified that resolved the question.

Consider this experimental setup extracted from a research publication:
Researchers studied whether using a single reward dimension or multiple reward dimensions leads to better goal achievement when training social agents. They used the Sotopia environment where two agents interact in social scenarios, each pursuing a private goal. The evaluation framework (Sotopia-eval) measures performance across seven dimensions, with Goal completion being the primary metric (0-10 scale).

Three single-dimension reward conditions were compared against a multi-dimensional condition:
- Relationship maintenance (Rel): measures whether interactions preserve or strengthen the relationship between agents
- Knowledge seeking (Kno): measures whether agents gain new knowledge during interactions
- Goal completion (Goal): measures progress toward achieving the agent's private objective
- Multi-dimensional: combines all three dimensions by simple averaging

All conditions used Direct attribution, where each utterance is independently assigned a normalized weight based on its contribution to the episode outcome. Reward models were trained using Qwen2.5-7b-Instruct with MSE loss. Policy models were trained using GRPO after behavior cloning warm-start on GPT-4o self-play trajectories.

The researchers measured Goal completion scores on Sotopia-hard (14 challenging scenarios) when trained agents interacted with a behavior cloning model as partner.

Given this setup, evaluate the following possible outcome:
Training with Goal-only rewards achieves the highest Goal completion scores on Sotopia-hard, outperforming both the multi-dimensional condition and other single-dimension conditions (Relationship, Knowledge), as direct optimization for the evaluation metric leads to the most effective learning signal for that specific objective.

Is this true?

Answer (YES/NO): NO